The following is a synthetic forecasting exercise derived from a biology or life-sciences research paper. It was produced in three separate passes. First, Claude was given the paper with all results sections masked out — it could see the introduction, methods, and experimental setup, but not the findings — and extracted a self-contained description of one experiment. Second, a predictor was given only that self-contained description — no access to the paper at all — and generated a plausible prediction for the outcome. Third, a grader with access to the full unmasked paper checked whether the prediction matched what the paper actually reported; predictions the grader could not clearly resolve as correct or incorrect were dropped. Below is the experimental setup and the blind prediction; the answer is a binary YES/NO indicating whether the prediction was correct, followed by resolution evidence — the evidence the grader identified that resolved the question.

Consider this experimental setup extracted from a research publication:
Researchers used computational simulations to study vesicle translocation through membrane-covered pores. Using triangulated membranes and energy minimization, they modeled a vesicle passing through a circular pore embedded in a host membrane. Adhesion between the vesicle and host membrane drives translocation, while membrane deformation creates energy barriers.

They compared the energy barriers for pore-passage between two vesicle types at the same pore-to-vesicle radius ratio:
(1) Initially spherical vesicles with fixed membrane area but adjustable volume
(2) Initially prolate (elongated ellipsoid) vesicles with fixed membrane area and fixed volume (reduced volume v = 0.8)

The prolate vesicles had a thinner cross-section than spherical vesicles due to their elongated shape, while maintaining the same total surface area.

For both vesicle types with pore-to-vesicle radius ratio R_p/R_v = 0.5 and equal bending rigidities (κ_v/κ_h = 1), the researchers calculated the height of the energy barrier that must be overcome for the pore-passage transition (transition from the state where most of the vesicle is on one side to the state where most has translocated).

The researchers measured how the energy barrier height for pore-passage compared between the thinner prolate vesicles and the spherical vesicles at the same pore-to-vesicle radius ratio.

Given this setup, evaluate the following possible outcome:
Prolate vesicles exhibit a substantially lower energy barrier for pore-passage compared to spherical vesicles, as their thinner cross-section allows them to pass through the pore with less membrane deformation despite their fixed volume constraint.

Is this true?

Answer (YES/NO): YES